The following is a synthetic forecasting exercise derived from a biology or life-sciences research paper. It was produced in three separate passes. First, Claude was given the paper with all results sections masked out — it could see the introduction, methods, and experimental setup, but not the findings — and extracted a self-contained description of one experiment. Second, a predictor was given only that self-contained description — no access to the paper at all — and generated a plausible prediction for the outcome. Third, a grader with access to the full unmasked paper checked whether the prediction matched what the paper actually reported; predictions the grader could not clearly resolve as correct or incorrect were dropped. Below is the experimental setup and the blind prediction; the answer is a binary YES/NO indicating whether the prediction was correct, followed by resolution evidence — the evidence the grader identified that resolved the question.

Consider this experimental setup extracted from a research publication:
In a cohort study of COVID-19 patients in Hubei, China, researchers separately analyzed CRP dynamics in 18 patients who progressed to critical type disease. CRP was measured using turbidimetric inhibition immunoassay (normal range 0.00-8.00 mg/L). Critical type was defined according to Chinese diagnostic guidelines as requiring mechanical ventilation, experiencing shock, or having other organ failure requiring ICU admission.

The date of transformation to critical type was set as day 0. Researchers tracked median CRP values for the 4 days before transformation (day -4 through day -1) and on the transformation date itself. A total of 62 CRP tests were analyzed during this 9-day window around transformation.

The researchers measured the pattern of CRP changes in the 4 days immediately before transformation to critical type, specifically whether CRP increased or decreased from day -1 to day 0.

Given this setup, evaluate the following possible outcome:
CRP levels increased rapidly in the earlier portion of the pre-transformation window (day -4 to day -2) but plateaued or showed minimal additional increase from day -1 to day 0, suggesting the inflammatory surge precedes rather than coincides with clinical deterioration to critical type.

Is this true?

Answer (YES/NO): NO